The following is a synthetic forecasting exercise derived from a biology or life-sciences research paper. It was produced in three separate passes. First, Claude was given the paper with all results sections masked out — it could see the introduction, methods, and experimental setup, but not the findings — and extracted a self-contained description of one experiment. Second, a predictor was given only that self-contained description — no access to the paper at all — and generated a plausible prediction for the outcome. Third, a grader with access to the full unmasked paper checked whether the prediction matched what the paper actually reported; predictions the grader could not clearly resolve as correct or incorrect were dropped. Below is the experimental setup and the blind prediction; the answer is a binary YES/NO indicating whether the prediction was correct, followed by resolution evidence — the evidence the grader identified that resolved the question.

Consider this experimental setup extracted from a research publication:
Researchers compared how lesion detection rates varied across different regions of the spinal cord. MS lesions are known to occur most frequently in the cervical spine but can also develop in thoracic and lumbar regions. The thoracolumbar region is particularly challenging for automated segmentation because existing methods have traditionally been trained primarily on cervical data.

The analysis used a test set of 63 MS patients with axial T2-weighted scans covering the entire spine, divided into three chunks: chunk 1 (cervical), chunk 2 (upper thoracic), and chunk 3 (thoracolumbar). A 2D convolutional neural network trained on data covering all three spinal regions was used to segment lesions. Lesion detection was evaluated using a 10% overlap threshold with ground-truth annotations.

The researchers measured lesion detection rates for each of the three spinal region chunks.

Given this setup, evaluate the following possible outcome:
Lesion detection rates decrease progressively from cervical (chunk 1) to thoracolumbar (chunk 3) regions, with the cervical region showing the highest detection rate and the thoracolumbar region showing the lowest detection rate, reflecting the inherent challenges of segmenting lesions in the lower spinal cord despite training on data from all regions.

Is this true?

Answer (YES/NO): NO